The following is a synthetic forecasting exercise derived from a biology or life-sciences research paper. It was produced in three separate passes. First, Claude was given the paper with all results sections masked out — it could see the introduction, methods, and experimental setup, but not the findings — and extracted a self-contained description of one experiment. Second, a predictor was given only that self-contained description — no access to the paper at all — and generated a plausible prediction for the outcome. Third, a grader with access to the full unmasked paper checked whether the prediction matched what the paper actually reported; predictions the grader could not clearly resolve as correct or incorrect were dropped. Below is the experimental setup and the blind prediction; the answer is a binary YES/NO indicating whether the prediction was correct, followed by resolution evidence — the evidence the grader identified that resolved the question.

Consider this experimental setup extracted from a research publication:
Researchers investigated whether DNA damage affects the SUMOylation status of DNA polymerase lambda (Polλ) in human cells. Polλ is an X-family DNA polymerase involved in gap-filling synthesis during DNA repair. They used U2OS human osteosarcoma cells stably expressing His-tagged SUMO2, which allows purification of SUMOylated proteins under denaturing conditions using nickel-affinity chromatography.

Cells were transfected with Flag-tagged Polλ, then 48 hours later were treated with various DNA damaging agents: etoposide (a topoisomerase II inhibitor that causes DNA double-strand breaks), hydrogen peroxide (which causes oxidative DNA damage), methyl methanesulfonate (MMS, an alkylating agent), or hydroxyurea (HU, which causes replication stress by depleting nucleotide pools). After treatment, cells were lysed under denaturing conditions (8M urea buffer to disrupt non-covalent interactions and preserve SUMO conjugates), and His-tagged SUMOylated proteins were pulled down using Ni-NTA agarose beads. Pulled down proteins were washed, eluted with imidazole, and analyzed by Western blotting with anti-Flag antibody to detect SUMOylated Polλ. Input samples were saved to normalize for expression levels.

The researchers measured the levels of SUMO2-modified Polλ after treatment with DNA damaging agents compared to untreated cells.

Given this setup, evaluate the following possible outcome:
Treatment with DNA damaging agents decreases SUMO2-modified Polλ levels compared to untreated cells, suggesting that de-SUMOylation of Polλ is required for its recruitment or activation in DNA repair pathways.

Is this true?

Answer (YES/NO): NO